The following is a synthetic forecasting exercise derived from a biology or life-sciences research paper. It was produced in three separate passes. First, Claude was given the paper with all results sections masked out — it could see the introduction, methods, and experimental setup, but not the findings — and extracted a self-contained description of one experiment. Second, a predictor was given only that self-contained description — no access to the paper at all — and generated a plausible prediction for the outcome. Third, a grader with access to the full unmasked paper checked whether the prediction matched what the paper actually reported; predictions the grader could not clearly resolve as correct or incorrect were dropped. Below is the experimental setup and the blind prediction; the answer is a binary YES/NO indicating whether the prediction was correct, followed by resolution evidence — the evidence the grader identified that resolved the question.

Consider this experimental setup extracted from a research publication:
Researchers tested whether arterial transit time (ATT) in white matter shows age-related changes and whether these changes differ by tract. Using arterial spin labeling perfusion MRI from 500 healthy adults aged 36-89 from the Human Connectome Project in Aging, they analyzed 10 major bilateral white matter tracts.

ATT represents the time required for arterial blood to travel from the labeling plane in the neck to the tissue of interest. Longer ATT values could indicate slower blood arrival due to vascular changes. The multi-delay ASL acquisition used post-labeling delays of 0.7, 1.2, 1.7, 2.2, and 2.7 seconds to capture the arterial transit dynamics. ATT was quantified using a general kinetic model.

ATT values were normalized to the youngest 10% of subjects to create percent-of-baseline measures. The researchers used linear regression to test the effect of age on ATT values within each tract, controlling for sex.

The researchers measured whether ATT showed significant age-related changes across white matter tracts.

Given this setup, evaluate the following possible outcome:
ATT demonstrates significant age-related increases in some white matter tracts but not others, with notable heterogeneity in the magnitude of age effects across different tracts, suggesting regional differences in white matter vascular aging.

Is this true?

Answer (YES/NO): YES